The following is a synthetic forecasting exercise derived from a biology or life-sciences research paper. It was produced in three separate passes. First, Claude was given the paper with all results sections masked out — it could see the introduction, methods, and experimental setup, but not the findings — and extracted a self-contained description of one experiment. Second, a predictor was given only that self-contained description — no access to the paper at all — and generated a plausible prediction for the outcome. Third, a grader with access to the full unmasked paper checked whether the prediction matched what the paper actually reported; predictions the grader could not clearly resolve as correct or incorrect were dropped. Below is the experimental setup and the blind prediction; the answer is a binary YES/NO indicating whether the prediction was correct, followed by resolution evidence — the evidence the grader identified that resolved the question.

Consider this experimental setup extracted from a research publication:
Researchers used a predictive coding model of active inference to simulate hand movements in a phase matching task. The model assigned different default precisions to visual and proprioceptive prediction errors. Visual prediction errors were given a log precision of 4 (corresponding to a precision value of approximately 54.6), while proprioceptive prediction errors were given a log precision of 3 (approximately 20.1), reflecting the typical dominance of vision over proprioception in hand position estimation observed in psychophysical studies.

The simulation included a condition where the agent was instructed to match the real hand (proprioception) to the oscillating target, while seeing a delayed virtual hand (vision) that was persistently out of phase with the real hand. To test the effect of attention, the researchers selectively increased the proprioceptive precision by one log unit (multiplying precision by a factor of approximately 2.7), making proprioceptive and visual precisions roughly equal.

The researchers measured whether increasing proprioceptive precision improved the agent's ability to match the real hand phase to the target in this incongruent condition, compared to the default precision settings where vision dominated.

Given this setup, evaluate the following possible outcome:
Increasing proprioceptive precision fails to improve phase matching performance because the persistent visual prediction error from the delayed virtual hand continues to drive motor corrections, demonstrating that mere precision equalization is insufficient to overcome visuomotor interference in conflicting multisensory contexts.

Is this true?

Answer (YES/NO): NO